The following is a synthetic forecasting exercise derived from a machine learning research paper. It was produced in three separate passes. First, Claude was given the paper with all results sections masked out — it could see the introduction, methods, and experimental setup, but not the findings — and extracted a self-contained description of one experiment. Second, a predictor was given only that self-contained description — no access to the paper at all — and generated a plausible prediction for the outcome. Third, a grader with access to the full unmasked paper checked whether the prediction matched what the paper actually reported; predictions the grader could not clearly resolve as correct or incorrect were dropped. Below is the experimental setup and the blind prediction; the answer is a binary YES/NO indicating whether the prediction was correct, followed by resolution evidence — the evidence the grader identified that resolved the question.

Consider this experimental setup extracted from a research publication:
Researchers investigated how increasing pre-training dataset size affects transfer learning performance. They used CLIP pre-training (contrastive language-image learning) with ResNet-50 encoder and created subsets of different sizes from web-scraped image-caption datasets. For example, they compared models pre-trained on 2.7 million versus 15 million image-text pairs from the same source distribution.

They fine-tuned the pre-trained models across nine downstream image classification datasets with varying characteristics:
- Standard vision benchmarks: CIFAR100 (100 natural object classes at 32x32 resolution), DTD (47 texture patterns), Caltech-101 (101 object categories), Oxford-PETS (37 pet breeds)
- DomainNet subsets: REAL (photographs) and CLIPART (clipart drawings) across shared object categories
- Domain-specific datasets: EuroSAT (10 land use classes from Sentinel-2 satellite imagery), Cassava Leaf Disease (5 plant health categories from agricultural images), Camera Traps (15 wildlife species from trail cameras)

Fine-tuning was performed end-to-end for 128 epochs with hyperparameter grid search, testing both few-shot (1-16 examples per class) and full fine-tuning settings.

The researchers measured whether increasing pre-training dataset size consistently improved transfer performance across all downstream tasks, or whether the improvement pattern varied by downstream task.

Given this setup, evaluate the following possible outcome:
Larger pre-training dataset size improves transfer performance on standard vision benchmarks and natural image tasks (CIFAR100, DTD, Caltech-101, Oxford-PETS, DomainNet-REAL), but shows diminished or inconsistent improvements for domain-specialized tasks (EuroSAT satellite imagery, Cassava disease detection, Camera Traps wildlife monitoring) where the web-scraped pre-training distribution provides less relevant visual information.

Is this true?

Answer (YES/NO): NO